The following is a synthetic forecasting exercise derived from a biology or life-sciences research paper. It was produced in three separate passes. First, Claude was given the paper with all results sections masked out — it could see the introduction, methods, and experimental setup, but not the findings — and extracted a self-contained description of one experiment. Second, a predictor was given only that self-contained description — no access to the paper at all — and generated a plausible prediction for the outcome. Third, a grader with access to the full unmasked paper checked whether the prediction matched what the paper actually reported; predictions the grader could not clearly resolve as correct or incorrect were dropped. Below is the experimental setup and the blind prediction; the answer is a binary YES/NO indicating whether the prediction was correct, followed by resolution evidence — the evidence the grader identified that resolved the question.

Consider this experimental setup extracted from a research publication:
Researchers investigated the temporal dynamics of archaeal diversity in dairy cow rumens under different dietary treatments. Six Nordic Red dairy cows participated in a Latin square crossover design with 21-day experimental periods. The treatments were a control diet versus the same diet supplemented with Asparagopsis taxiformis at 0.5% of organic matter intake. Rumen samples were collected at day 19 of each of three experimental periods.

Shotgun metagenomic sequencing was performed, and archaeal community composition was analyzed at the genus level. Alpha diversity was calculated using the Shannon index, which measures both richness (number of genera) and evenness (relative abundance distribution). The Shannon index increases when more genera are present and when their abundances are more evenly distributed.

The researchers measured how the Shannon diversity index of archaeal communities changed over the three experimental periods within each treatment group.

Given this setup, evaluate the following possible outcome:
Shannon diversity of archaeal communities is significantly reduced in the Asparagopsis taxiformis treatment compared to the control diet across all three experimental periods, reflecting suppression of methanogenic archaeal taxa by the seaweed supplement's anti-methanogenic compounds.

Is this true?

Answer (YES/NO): NO